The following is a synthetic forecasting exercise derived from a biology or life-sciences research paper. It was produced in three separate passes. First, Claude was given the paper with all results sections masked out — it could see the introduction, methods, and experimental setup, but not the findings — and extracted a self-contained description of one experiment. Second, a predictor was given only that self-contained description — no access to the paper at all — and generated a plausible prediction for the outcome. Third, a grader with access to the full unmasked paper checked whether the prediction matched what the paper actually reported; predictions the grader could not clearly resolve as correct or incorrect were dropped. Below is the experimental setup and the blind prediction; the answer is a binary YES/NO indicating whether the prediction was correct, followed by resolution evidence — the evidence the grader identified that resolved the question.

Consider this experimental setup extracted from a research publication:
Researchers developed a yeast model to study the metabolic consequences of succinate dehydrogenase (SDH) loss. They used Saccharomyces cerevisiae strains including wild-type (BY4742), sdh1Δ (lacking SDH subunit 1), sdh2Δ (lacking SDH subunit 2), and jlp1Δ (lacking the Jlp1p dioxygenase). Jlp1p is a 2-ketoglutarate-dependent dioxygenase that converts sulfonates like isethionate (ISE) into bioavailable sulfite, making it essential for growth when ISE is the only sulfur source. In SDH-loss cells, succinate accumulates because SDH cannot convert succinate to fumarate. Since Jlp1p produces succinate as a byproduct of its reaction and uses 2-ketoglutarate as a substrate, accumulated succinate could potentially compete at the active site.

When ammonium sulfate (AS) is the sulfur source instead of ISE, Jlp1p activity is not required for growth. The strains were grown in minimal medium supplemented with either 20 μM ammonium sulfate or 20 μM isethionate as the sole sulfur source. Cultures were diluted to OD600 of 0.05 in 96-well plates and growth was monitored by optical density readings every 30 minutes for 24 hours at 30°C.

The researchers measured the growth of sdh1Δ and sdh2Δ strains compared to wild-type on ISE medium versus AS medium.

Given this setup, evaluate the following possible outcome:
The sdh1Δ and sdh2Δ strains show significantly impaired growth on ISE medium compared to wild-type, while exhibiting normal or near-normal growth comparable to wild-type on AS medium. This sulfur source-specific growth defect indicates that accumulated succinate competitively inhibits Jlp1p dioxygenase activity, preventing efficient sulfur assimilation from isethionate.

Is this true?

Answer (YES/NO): YES